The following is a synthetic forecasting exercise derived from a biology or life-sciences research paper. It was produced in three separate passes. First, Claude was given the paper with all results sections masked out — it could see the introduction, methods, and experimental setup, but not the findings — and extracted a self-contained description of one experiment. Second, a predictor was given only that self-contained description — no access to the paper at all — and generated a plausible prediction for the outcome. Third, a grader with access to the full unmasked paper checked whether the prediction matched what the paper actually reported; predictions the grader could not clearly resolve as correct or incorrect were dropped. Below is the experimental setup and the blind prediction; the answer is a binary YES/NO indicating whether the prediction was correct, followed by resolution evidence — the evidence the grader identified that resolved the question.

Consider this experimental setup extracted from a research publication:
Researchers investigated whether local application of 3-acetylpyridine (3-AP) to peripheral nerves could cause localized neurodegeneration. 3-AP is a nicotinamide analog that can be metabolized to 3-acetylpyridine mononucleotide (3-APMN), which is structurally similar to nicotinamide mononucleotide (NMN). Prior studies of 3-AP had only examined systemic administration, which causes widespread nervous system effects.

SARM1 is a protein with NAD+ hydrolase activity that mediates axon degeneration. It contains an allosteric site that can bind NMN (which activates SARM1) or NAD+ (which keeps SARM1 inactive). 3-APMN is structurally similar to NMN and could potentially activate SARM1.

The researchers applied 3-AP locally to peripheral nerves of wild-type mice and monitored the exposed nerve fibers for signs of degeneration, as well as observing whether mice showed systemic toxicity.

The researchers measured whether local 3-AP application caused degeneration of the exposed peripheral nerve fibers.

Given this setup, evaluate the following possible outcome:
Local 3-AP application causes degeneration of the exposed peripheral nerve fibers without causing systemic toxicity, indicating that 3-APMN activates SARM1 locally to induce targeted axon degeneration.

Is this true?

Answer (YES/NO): YES